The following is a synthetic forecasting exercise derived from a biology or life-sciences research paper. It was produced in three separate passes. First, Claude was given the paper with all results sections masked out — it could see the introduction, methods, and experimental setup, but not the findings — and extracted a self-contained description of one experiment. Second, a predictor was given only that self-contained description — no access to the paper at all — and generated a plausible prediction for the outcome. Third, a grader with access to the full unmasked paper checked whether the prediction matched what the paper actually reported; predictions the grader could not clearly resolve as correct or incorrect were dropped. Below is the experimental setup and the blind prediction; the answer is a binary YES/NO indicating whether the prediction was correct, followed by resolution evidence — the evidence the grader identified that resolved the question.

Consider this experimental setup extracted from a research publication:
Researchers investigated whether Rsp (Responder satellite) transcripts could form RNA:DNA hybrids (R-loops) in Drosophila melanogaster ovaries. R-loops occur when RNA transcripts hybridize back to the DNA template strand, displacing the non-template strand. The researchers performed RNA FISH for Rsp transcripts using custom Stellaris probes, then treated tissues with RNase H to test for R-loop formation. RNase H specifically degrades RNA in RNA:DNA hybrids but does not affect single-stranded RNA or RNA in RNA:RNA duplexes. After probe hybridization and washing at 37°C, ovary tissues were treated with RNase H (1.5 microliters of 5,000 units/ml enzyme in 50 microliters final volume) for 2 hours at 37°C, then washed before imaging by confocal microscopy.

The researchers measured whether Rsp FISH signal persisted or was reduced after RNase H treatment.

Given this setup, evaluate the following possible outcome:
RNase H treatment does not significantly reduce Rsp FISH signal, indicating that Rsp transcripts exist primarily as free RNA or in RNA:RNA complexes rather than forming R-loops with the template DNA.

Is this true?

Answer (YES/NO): NO